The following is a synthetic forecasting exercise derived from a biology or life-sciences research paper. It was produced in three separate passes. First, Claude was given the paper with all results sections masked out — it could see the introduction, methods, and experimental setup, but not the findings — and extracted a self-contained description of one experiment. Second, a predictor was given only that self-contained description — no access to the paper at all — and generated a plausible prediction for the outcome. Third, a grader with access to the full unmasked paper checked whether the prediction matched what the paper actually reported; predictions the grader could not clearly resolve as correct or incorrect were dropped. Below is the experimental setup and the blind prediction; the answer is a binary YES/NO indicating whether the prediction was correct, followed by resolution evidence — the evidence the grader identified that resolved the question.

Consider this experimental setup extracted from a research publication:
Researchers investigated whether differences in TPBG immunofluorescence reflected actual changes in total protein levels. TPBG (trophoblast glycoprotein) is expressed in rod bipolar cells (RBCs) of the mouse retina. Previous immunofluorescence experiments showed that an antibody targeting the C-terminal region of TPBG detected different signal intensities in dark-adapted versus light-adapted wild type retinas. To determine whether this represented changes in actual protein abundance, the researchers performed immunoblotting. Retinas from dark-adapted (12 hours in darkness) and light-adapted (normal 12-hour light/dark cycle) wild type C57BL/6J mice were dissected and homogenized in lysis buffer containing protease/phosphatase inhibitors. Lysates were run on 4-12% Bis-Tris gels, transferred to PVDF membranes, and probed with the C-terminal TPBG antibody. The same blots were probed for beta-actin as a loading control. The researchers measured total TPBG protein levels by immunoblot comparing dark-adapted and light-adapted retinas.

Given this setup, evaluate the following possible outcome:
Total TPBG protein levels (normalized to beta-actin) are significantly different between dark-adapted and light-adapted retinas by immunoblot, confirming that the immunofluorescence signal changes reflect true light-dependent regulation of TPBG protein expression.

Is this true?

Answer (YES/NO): NO